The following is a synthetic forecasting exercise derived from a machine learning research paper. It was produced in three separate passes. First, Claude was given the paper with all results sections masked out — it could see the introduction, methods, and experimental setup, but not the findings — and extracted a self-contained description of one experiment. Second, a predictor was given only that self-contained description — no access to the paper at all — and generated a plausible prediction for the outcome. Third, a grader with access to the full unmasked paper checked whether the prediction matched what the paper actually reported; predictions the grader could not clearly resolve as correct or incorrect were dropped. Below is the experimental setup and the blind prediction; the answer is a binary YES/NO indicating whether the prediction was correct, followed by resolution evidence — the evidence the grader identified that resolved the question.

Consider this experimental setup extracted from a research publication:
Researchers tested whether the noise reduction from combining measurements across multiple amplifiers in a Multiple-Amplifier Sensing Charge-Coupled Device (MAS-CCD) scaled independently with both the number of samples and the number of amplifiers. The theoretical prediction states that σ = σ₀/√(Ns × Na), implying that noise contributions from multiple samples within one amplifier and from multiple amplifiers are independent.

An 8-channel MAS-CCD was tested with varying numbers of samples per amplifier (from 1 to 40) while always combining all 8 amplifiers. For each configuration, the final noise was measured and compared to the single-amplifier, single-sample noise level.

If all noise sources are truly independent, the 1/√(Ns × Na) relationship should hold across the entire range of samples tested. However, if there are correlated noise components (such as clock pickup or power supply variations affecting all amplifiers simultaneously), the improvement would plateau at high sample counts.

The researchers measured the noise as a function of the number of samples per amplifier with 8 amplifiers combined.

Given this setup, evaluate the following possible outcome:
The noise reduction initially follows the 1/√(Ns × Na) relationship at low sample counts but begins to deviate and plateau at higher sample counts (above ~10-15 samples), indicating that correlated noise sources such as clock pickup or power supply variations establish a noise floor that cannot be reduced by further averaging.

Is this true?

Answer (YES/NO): NO